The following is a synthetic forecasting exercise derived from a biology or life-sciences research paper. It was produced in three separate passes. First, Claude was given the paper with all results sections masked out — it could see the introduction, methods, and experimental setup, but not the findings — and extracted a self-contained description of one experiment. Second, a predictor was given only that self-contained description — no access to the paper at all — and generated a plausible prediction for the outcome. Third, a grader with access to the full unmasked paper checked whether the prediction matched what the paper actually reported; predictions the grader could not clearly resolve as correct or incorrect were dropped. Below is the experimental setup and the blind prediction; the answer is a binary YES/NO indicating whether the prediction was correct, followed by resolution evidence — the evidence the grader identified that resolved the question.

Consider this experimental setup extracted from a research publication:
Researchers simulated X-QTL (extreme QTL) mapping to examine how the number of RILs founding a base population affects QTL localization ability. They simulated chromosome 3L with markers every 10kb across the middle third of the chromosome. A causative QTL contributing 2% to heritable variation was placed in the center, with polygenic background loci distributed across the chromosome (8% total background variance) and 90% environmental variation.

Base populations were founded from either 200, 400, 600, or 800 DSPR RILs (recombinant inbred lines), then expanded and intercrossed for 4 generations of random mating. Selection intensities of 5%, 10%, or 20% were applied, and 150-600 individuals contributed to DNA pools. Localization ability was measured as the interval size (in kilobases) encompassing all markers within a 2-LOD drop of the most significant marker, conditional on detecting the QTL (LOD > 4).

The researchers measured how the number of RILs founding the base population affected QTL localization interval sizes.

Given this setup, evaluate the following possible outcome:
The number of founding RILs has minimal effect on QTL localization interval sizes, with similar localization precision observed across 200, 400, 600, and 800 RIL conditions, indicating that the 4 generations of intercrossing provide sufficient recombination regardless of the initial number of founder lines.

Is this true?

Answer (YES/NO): YES